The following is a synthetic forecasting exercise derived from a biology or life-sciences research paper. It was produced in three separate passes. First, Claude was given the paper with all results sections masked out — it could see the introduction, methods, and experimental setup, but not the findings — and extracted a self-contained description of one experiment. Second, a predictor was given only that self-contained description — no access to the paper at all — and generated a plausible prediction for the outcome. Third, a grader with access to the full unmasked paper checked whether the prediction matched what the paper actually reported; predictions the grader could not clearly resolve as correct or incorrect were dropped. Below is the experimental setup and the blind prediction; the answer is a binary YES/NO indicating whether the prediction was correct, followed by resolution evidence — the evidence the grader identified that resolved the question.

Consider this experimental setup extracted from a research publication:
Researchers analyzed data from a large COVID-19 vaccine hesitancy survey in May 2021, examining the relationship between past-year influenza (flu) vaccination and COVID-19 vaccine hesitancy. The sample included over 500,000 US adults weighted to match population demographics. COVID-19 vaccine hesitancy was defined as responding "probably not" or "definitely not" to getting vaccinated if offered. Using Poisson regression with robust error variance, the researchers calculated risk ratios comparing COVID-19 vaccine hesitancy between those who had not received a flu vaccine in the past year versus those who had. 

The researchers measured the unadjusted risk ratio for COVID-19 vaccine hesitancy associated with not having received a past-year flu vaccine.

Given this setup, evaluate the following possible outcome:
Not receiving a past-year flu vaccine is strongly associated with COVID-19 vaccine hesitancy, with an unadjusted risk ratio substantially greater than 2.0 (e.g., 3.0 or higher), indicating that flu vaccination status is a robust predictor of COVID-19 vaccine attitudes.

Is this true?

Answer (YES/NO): YES